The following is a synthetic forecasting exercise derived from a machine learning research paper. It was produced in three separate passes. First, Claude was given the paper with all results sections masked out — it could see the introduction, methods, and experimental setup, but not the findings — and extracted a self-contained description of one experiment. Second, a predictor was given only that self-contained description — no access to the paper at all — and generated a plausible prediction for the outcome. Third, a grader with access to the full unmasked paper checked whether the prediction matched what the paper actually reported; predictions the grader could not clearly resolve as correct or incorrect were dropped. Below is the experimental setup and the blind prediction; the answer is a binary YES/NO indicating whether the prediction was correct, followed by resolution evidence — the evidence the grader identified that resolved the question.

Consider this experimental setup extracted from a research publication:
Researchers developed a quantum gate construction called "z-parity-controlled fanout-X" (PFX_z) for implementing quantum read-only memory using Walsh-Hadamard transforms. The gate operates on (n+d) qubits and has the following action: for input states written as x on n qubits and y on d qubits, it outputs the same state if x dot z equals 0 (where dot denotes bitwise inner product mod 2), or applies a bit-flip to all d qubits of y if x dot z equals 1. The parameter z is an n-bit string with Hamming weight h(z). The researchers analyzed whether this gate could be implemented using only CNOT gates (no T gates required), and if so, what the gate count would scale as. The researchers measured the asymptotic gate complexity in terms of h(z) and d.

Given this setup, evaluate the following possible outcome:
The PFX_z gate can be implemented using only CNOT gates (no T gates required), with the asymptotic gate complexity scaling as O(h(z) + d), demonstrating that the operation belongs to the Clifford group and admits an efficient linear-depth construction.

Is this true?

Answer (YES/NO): NO